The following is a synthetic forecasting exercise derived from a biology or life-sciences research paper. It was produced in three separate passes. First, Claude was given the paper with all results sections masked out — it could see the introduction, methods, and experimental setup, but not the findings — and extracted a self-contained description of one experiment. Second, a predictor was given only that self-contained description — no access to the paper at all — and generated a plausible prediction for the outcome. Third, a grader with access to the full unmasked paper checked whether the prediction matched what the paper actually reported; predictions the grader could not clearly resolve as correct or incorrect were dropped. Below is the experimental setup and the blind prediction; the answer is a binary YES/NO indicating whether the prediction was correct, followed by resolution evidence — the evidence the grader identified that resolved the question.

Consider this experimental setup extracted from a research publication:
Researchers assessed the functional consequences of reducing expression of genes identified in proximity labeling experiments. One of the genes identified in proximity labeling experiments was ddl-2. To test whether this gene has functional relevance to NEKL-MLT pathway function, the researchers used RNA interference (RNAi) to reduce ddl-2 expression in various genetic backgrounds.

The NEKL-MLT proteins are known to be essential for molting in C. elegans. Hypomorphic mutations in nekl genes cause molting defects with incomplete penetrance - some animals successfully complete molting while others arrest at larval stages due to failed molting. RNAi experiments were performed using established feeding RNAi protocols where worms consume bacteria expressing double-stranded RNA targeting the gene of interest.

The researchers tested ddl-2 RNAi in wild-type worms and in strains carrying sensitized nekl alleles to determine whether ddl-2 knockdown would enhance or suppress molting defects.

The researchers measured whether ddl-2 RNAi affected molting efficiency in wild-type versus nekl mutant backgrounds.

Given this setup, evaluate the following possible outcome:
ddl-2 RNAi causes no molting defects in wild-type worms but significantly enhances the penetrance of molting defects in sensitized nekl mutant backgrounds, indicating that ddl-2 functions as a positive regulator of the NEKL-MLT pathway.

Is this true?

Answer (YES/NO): NO